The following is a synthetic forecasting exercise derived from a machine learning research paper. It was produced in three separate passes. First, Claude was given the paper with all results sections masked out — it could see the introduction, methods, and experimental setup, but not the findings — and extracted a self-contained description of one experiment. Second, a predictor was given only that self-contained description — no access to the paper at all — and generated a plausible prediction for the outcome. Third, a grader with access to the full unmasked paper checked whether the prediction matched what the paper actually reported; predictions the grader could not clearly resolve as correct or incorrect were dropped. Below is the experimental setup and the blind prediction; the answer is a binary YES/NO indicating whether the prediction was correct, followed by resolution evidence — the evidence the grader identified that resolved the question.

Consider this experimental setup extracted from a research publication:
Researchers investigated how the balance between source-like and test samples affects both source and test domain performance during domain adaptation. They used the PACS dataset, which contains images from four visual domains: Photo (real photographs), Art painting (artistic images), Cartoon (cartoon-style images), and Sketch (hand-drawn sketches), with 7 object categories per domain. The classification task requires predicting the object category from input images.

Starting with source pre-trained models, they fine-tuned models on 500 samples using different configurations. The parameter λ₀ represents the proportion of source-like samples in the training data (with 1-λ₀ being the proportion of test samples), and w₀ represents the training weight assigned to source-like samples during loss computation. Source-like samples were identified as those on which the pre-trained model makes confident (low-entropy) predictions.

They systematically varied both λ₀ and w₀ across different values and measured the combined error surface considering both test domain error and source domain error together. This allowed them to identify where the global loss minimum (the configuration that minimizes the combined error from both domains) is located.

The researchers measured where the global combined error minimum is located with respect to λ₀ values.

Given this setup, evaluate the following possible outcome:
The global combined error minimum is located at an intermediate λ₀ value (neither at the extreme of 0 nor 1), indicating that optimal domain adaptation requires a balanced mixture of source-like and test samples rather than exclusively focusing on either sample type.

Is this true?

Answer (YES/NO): NO